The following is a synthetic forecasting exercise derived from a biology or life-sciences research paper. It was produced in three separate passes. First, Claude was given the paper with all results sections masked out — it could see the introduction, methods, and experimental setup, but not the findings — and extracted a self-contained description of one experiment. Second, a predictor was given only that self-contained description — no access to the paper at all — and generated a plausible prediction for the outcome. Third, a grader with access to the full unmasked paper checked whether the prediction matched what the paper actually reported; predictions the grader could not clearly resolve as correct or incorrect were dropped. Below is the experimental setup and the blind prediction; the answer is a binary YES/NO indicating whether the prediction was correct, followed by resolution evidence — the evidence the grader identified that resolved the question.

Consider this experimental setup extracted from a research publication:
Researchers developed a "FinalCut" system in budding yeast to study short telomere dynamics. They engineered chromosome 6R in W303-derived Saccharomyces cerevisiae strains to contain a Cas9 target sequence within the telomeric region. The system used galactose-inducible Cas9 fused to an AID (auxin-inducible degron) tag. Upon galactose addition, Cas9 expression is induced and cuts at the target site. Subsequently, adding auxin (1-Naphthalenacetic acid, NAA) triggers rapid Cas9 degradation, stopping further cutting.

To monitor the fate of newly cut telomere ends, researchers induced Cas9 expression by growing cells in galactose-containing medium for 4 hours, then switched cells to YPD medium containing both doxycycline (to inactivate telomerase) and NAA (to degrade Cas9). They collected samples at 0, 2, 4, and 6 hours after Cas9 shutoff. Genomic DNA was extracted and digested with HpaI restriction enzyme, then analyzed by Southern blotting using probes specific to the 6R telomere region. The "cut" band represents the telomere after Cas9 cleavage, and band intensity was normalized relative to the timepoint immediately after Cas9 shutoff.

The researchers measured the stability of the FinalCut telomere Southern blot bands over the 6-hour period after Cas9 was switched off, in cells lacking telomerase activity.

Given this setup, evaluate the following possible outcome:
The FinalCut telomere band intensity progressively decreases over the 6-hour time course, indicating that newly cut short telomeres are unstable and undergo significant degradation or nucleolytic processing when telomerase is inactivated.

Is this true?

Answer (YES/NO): NO